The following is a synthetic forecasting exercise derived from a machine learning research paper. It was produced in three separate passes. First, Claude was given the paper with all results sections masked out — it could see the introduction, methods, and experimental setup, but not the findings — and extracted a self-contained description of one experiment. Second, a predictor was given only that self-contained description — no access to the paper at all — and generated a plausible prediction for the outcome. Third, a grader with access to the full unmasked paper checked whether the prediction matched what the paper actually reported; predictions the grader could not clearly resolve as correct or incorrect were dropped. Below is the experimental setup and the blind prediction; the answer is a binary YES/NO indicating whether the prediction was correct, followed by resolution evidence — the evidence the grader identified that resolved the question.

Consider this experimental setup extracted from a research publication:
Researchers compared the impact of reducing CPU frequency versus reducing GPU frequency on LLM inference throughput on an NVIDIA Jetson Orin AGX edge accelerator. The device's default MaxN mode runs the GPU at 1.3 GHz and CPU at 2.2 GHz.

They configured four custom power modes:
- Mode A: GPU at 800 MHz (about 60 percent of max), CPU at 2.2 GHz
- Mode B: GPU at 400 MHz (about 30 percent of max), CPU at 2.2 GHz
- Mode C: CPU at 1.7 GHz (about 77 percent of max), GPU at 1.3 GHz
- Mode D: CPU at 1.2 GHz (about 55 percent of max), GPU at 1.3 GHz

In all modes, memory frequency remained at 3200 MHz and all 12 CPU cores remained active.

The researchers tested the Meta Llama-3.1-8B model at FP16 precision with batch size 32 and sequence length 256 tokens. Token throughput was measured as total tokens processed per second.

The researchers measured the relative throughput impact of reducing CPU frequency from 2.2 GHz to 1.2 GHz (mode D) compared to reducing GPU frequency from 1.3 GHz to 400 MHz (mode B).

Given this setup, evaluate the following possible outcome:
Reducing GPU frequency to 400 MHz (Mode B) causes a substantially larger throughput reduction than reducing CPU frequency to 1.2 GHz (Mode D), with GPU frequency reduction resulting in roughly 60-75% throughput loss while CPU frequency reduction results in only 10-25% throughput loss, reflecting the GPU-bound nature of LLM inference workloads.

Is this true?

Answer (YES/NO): NO